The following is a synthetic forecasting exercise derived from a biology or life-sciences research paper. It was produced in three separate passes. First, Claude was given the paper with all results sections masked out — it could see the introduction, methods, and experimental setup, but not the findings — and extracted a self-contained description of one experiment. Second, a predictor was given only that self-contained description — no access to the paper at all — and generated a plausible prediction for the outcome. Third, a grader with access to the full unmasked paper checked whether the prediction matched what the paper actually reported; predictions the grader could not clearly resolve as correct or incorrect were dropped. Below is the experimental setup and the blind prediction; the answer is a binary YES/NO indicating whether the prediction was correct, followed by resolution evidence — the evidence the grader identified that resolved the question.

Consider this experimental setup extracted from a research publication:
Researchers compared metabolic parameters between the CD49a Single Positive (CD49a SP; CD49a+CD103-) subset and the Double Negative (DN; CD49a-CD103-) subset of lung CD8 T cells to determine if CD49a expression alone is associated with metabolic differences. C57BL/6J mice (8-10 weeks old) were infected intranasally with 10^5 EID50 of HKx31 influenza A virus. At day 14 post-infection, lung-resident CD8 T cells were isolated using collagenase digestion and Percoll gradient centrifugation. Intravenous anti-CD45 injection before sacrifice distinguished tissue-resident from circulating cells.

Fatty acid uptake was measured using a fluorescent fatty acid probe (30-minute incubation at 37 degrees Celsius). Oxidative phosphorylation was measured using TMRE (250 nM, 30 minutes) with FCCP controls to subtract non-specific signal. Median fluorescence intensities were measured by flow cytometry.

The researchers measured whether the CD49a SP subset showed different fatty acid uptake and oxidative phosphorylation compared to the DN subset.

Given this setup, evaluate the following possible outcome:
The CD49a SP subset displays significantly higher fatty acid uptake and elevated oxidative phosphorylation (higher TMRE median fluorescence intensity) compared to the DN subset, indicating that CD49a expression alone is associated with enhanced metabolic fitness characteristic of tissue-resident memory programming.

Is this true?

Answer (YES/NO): NO